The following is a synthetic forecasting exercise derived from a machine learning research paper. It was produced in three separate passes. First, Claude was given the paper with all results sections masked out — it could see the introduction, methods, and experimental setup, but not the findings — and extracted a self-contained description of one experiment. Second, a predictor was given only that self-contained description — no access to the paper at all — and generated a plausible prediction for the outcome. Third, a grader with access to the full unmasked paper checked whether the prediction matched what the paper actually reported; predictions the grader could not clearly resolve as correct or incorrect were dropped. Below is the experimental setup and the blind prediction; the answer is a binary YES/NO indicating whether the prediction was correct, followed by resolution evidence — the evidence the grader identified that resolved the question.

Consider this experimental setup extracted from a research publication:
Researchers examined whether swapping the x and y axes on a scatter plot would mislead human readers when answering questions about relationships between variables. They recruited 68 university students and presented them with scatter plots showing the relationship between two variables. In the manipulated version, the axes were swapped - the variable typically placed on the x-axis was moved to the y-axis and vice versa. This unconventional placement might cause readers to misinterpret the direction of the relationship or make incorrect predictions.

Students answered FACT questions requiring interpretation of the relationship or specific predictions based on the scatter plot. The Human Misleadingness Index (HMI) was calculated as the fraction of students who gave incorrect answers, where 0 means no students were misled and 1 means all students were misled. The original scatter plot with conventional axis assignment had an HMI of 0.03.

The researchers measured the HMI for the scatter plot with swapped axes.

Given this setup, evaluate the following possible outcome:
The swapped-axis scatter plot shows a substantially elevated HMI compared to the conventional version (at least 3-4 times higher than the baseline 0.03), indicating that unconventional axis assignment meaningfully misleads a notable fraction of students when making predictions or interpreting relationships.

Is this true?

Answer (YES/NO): YES